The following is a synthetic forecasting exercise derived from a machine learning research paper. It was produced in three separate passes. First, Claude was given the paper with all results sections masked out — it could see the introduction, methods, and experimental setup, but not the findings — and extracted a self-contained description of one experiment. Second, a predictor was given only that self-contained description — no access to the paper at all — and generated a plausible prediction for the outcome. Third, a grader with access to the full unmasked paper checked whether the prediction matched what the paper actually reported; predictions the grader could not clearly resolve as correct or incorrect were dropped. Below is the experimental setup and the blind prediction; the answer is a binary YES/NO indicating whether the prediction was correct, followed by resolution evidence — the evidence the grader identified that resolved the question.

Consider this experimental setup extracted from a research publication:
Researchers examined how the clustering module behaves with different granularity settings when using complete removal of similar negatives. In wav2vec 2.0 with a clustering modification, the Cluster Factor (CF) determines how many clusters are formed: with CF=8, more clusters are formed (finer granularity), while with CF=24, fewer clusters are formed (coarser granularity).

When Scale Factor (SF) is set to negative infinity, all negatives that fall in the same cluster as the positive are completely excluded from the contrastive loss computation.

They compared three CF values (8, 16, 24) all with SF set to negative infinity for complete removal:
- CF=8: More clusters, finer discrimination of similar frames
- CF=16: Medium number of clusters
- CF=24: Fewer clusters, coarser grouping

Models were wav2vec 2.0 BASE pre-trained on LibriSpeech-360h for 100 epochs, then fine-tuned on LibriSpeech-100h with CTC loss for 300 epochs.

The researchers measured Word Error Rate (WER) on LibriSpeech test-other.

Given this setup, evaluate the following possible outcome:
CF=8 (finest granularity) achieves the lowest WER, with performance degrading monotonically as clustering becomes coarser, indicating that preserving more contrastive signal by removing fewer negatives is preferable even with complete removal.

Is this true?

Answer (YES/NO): YES